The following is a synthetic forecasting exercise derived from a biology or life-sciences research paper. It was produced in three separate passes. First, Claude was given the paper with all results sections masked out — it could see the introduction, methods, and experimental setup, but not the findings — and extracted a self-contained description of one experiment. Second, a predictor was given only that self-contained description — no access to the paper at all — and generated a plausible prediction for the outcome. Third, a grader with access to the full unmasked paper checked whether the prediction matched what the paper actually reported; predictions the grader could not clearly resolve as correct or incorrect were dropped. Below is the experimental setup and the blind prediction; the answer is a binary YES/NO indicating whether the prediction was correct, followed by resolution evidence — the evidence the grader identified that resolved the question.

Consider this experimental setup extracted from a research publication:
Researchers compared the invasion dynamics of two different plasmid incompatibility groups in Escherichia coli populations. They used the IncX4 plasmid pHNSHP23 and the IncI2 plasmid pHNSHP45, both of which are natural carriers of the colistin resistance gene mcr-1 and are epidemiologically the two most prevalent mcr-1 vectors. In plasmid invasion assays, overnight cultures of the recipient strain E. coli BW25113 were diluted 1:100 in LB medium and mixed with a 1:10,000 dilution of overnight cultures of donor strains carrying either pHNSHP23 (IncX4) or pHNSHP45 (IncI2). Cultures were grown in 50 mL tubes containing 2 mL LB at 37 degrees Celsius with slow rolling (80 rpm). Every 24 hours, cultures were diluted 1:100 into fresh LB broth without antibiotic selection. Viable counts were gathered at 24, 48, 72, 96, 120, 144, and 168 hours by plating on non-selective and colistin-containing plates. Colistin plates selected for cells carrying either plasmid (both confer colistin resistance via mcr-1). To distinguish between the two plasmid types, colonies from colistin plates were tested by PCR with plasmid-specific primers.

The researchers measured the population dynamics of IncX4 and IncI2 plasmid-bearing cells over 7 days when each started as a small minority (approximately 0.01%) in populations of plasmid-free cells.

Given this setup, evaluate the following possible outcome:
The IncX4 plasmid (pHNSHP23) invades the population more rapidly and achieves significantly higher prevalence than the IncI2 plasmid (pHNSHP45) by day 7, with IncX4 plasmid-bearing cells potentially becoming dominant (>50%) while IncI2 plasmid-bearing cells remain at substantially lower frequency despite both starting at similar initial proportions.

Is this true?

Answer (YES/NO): NO